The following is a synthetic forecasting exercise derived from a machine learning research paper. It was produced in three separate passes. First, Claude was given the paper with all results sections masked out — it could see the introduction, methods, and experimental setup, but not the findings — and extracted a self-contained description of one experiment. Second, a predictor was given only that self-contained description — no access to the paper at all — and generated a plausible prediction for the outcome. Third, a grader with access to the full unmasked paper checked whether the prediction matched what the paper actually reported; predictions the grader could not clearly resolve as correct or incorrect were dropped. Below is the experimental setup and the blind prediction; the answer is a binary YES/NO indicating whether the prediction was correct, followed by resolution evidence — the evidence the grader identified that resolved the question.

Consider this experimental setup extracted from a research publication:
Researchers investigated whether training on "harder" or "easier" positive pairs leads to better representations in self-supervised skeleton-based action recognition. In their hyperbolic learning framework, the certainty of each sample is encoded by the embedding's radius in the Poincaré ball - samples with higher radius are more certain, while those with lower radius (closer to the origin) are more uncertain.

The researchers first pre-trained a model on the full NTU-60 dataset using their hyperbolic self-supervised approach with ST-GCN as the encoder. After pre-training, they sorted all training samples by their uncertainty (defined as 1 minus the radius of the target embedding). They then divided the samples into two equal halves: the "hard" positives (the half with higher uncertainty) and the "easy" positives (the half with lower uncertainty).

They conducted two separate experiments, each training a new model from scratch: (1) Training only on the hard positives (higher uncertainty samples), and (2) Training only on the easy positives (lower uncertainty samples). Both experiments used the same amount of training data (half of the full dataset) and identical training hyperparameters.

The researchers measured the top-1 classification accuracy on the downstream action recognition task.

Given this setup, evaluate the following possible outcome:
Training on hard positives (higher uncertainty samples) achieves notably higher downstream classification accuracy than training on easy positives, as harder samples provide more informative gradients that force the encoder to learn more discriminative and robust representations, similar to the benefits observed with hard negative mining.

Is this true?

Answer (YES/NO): NO